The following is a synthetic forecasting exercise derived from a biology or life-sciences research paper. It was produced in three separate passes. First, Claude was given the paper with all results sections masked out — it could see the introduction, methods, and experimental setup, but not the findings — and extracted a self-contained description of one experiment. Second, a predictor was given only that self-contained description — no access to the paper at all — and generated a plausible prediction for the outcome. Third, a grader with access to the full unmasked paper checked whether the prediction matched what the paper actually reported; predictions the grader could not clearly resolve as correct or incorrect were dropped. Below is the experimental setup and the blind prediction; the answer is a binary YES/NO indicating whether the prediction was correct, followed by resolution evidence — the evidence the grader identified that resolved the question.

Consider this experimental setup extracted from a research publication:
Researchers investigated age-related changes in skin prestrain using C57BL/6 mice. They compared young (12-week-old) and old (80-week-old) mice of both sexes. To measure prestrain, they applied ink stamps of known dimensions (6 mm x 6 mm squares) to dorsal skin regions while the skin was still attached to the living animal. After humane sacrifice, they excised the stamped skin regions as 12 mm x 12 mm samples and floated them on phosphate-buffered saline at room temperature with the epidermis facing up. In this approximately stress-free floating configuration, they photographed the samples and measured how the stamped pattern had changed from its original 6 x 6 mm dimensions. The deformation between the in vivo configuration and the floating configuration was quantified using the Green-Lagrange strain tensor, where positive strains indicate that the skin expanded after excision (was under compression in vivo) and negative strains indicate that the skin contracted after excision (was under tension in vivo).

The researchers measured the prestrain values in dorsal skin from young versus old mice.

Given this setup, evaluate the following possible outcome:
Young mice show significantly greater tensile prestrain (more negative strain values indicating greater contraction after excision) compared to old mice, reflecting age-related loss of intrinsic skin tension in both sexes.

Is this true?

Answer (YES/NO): NO